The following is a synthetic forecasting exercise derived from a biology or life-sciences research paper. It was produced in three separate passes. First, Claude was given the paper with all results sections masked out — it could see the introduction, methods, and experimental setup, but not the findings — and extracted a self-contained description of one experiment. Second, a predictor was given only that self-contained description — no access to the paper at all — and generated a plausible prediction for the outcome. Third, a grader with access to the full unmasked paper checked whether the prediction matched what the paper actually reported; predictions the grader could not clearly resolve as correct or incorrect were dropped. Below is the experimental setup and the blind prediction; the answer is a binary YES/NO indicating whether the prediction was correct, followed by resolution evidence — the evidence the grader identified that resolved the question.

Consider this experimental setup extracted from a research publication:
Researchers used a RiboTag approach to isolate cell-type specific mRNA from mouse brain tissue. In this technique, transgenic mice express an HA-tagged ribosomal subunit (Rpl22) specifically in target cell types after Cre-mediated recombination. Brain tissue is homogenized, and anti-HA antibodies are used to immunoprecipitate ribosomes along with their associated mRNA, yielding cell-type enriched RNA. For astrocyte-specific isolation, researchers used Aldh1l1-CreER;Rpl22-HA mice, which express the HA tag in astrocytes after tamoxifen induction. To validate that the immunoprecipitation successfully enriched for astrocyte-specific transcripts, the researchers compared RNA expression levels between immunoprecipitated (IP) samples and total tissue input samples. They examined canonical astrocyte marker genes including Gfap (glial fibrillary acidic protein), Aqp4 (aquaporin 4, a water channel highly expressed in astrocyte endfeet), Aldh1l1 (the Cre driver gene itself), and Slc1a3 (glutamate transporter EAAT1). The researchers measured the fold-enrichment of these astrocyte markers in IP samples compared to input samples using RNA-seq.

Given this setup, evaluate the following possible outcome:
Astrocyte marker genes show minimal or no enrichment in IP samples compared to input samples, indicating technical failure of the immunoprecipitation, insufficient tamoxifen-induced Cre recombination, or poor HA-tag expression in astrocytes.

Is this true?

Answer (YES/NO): NO